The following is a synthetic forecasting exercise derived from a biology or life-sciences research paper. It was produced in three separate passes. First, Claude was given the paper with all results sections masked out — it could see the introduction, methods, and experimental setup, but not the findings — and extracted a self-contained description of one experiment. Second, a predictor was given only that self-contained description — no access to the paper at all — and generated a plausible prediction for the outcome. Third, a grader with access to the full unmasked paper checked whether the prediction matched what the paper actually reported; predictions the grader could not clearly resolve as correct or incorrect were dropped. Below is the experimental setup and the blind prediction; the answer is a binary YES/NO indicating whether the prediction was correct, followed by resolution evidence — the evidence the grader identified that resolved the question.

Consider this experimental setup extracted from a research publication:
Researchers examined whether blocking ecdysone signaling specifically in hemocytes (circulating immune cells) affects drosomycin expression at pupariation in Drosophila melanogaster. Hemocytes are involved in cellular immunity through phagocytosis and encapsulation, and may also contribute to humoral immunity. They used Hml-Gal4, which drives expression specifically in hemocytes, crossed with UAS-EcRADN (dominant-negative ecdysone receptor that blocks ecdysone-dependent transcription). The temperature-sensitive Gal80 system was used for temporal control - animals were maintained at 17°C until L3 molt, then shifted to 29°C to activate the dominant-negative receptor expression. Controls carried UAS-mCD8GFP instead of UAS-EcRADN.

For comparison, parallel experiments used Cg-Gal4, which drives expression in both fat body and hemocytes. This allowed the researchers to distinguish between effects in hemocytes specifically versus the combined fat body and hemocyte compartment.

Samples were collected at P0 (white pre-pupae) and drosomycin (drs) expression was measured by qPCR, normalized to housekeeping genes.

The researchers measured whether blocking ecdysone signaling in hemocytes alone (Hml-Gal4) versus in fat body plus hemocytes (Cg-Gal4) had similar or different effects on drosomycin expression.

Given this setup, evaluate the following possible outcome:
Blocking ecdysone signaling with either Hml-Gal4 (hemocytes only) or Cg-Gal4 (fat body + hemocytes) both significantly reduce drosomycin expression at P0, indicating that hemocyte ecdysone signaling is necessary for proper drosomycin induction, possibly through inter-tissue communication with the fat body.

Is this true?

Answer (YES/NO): NO